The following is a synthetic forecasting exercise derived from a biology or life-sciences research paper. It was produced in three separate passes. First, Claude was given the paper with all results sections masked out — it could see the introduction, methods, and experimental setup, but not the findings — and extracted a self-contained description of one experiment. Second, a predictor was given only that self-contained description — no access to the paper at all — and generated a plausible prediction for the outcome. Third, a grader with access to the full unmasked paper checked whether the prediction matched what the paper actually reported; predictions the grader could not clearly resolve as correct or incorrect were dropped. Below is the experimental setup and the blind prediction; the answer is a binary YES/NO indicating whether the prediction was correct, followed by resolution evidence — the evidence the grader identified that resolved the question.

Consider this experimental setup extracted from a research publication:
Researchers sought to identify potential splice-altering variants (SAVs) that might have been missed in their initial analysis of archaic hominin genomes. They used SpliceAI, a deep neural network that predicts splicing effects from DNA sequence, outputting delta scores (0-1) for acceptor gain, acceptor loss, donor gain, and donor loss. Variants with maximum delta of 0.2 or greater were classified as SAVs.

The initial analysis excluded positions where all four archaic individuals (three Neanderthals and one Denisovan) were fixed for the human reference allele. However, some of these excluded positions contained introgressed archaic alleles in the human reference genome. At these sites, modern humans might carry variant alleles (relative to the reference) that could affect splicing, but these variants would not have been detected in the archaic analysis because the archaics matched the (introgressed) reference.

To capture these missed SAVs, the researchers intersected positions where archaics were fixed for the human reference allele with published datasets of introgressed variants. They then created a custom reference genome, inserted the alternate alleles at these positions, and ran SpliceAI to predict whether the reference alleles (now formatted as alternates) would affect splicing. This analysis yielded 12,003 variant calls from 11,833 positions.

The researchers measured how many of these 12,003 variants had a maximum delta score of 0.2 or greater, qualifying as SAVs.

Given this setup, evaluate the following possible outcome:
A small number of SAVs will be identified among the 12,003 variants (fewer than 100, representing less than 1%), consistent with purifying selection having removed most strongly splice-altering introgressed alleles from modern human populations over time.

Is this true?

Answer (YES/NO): YES